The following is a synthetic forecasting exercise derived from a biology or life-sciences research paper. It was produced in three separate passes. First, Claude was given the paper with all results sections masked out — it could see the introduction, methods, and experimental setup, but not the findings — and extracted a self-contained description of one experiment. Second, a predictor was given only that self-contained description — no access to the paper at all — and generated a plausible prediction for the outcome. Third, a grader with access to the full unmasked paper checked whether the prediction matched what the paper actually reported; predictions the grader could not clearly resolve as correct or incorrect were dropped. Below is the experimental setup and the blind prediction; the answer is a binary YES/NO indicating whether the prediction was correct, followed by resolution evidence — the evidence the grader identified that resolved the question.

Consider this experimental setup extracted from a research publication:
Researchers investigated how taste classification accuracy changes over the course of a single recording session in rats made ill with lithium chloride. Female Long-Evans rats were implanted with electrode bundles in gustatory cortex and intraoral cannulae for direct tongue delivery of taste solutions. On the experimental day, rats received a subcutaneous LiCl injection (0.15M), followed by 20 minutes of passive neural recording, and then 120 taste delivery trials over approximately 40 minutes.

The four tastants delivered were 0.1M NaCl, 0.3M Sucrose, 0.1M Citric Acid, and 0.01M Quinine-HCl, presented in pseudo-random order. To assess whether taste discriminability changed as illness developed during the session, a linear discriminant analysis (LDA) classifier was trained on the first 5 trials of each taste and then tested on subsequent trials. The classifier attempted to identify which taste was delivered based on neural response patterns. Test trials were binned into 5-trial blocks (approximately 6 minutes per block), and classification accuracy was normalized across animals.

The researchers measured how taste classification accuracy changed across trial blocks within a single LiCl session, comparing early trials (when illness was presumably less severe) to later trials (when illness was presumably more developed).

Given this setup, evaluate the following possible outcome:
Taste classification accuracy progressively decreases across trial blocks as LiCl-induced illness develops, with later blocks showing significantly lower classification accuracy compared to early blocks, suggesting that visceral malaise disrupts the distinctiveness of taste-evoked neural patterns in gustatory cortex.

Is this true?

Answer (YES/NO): YES